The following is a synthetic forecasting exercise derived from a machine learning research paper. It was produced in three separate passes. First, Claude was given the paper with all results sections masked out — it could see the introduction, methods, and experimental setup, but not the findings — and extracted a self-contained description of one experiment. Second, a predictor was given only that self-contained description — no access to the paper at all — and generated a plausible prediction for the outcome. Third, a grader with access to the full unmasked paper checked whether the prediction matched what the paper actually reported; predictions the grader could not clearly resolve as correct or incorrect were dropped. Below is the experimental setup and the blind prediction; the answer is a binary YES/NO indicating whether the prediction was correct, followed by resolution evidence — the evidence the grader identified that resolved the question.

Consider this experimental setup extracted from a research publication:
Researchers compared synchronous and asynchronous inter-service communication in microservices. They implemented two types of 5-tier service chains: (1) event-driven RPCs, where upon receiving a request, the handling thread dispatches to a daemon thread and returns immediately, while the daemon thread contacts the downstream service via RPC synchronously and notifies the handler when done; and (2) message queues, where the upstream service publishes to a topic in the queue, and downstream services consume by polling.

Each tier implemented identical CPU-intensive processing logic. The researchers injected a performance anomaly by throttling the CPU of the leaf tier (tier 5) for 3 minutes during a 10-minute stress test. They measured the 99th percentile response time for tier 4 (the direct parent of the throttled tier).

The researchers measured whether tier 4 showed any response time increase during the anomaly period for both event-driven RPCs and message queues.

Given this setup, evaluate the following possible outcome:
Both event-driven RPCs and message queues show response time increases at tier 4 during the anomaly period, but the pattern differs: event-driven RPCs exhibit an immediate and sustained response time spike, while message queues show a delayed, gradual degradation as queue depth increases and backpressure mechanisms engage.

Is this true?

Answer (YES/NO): NO